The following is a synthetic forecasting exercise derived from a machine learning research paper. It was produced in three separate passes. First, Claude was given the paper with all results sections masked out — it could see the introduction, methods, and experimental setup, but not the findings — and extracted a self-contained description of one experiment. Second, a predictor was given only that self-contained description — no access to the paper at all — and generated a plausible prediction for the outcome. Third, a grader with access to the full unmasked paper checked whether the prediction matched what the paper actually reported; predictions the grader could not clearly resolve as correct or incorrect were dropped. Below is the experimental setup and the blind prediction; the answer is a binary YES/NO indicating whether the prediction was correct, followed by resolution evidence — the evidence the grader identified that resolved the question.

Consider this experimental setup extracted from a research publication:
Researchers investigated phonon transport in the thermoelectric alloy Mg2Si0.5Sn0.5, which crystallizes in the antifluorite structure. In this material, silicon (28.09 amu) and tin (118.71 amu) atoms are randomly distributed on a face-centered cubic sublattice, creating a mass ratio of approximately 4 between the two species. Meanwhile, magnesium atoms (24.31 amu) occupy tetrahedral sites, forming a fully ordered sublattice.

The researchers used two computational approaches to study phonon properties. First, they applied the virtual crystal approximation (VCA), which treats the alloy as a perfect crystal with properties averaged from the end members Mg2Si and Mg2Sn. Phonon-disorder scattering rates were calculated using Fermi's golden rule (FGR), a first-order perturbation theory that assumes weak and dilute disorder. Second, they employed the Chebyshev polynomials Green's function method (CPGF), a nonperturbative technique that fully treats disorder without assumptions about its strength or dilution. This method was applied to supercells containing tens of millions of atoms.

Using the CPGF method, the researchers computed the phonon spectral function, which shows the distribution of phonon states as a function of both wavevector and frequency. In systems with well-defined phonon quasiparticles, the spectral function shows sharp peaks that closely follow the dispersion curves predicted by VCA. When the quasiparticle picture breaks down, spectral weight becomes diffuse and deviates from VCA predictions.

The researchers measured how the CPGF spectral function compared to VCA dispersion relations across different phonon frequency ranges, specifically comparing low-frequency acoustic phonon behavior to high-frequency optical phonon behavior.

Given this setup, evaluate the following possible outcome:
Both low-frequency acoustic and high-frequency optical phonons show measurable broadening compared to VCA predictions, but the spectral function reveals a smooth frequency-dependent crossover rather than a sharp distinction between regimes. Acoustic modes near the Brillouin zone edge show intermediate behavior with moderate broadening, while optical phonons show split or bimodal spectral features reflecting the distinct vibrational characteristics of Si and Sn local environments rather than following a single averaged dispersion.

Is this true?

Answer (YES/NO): NO